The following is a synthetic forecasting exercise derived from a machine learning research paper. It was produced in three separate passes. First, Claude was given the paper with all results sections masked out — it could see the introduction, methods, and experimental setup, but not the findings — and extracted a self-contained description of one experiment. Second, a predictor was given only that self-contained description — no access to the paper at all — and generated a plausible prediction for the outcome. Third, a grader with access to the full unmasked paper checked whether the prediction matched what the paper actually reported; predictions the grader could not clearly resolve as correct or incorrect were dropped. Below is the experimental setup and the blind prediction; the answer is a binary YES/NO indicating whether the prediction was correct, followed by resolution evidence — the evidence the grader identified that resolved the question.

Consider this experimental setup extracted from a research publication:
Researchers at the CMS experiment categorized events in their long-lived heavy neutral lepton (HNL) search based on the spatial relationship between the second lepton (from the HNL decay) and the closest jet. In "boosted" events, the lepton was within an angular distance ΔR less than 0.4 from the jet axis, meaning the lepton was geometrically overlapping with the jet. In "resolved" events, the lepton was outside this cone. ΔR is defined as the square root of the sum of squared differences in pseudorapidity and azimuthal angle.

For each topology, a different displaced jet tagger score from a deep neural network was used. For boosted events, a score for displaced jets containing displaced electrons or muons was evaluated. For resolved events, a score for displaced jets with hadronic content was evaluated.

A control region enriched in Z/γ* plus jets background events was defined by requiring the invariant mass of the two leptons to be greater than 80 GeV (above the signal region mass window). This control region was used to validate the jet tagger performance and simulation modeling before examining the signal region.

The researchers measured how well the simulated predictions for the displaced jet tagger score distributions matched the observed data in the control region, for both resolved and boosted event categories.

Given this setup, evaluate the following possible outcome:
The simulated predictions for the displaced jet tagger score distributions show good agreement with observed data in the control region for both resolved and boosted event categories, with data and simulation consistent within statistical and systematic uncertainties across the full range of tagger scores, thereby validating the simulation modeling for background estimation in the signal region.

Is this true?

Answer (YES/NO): YES